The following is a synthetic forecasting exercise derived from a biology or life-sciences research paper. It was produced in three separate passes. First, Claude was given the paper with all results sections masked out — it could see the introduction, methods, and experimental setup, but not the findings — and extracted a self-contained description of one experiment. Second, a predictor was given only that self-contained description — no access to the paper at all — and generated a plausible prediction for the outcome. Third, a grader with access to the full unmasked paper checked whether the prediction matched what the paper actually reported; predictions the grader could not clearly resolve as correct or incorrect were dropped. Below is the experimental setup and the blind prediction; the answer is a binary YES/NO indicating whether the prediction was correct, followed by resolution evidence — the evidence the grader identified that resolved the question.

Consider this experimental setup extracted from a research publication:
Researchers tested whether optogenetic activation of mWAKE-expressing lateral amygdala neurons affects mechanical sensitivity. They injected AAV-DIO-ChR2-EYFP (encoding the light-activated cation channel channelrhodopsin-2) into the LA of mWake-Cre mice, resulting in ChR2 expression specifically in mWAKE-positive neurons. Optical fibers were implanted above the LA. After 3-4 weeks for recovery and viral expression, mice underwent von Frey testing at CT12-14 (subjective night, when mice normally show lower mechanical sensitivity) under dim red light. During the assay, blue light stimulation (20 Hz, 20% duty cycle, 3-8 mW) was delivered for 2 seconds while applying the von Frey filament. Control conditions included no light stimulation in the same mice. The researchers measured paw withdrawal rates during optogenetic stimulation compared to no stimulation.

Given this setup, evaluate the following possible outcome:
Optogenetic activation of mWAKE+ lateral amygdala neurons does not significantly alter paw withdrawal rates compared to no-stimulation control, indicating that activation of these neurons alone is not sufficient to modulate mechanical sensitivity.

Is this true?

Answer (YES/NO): NO